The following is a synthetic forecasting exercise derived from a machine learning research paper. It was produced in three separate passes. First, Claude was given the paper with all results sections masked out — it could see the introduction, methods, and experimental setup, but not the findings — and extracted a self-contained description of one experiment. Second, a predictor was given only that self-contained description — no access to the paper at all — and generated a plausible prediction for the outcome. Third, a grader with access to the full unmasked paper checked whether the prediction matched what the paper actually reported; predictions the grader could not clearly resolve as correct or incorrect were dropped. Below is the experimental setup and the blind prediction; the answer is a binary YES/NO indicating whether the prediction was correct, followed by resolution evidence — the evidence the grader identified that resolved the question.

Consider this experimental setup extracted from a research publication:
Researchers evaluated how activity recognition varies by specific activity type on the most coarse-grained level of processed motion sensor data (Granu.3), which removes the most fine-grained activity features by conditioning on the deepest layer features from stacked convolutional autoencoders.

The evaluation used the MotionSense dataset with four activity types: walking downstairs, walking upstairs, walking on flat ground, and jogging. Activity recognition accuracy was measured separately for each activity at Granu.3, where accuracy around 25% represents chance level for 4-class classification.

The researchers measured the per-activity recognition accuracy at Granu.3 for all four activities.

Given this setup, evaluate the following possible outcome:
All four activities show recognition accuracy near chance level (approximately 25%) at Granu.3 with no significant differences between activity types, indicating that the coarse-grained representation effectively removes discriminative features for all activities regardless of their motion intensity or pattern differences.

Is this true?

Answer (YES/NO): NO